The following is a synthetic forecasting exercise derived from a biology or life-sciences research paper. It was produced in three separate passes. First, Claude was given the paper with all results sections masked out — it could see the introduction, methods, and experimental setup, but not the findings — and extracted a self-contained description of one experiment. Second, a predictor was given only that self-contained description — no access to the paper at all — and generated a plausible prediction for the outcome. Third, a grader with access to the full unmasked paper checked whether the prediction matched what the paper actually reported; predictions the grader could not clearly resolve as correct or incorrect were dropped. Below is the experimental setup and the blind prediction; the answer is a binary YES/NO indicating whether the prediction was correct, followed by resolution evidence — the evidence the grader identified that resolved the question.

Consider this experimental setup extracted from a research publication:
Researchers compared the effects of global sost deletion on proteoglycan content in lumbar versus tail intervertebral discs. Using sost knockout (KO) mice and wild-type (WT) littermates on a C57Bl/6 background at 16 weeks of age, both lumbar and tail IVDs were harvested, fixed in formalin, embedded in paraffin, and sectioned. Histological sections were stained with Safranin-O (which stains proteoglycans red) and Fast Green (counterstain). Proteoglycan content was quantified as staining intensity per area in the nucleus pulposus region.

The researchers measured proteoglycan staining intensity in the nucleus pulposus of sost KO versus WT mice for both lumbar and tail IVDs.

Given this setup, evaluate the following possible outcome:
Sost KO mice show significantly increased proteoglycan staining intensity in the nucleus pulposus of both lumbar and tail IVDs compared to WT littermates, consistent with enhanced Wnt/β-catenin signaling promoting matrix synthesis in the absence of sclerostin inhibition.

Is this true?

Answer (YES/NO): NO